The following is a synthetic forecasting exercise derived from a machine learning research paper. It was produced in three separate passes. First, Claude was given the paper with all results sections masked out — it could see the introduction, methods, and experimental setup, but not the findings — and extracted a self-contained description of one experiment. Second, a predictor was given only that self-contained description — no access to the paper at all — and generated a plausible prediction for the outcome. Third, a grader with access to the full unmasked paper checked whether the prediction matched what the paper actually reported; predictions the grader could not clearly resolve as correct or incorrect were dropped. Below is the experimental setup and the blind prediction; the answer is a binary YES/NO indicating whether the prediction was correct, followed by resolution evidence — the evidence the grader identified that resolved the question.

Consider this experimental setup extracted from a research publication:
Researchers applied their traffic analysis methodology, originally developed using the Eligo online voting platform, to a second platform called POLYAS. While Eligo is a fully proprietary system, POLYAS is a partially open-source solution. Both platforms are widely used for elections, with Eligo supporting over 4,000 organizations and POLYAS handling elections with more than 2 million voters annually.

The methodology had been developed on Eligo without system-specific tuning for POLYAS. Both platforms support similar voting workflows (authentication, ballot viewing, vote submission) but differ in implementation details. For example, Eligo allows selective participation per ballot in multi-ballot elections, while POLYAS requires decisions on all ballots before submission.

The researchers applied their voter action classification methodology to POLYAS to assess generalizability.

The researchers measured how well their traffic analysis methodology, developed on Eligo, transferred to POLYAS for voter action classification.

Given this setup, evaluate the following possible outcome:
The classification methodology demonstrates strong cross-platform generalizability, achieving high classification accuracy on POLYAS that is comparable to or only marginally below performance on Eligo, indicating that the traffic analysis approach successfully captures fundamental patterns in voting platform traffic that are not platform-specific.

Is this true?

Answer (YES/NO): YES